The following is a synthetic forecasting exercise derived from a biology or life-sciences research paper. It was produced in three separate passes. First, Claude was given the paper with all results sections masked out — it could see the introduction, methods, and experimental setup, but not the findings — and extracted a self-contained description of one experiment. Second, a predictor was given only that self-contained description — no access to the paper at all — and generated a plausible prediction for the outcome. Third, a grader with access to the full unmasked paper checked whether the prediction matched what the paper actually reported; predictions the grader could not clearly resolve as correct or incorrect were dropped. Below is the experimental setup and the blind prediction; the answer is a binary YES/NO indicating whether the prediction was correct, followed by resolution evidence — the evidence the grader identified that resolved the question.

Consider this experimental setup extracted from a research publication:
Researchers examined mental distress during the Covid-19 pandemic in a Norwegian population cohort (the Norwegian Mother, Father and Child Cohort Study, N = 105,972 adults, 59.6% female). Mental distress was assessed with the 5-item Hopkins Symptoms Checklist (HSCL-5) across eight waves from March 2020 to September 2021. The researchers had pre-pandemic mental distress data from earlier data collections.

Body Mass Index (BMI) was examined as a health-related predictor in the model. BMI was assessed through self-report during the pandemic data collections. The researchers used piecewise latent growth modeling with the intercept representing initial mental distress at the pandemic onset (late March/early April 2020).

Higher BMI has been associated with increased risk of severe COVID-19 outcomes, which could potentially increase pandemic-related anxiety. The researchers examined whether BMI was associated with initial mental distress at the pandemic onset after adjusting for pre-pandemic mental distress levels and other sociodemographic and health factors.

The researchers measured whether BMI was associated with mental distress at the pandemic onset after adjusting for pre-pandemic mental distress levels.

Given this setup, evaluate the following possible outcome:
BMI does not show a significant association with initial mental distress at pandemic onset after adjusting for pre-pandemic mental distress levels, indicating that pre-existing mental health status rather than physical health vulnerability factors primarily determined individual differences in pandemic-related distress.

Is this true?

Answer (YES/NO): NO